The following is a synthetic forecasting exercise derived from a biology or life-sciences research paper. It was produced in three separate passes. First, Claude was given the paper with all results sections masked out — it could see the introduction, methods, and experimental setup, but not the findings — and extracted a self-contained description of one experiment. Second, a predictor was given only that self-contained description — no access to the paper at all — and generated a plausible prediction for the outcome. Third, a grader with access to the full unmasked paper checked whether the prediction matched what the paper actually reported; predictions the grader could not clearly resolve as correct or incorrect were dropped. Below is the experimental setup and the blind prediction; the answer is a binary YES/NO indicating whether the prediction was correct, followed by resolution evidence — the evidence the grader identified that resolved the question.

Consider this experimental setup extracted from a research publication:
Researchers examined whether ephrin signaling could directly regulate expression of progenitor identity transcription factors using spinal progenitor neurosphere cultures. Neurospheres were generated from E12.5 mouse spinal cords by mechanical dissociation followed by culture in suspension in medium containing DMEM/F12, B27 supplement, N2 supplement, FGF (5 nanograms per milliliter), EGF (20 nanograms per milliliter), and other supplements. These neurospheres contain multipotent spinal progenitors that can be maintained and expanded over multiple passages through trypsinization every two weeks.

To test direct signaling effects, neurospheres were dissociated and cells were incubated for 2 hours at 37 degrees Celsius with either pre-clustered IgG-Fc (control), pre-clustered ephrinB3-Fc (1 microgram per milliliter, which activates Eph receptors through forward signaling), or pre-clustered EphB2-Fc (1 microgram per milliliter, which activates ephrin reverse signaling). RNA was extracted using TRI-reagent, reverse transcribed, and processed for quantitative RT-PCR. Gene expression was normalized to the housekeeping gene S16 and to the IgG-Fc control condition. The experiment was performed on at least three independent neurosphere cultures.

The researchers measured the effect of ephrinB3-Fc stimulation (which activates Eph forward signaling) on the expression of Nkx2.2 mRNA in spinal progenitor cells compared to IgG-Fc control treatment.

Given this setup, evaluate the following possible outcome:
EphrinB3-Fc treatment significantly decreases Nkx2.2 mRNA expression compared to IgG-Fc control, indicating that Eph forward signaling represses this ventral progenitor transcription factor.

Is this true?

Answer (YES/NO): NO